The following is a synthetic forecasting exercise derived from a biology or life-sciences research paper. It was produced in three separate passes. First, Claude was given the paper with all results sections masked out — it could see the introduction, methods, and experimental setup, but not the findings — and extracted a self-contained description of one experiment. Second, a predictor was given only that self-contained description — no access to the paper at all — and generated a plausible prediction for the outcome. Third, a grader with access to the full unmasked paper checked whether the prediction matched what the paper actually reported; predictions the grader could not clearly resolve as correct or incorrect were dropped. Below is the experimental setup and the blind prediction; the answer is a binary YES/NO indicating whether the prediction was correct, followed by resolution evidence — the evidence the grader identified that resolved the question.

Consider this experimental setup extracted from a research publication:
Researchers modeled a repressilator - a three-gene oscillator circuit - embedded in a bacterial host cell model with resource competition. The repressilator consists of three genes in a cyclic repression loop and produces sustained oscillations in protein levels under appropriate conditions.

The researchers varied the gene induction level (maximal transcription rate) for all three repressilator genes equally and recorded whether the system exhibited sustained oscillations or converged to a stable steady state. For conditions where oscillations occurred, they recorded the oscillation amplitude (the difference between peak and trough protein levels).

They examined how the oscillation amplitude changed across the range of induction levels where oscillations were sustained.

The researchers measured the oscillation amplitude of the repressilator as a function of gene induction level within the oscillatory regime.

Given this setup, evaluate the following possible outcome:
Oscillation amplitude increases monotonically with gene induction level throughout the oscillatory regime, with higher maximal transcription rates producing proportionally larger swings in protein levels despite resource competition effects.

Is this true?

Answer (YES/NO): NO